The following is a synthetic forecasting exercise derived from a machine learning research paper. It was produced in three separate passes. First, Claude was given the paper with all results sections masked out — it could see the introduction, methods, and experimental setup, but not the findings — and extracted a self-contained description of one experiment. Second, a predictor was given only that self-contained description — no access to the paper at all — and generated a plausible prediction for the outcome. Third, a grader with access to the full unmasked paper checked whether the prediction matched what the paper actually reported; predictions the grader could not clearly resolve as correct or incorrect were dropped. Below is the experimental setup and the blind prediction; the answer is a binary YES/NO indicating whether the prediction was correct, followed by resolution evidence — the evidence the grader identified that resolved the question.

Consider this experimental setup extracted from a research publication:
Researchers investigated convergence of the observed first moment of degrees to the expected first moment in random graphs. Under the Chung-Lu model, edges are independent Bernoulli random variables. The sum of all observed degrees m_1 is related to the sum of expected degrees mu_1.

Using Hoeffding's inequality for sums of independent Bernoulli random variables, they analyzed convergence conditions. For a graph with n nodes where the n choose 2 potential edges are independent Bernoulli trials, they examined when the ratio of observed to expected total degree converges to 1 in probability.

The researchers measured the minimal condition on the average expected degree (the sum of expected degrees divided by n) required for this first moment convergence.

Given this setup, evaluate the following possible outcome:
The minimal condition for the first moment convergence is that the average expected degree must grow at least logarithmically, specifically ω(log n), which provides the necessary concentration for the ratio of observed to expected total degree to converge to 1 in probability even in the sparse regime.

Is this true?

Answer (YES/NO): NO